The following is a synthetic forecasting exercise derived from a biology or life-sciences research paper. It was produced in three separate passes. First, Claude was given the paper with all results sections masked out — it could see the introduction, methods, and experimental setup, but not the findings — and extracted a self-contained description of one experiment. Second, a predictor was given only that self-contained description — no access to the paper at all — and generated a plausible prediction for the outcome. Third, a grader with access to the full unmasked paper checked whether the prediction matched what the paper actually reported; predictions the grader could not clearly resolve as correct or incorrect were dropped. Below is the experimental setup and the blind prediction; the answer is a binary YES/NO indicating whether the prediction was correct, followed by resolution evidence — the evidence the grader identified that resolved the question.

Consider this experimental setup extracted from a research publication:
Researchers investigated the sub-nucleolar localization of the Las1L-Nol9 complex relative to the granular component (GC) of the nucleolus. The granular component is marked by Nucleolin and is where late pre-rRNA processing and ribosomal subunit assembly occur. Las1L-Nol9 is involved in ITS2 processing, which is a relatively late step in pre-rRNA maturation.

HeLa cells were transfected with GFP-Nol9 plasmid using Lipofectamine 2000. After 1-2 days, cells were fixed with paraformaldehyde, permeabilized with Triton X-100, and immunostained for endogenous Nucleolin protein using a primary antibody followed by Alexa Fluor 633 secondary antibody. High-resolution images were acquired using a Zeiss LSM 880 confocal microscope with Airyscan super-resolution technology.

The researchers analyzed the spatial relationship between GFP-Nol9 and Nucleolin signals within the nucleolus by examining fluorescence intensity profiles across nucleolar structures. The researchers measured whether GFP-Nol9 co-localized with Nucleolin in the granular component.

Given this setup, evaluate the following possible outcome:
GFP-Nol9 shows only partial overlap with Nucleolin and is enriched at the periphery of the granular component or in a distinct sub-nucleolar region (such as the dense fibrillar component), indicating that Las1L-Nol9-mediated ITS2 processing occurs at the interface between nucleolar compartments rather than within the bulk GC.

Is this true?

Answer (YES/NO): NO